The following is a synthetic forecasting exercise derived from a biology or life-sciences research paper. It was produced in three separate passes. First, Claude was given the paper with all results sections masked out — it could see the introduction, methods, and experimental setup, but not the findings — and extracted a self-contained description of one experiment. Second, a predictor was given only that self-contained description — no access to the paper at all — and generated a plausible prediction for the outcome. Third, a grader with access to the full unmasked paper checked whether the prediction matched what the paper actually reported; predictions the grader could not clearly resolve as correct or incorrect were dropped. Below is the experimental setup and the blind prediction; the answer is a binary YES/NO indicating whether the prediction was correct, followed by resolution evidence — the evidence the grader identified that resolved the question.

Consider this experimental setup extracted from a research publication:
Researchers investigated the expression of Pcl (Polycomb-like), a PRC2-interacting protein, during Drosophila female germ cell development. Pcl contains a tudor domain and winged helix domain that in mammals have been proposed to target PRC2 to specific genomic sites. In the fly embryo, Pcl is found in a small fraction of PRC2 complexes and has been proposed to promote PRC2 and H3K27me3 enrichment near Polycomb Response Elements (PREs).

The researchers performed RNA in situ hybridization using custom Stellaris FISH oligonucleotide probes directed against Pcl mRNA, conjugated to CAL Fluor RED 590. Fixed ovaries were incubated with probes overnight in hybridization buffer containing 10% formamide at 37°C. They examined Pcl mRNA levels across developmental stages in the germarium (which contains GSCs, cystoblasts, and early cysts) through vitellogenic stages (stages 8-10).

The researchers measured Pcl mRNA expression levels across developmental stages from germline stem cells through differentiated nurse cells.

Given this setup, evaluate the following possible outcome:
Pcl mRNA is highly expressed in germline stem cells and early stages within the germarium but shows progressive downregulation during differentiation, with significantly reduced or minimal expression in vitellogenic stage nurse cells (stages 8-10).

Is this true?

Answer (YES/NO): NO